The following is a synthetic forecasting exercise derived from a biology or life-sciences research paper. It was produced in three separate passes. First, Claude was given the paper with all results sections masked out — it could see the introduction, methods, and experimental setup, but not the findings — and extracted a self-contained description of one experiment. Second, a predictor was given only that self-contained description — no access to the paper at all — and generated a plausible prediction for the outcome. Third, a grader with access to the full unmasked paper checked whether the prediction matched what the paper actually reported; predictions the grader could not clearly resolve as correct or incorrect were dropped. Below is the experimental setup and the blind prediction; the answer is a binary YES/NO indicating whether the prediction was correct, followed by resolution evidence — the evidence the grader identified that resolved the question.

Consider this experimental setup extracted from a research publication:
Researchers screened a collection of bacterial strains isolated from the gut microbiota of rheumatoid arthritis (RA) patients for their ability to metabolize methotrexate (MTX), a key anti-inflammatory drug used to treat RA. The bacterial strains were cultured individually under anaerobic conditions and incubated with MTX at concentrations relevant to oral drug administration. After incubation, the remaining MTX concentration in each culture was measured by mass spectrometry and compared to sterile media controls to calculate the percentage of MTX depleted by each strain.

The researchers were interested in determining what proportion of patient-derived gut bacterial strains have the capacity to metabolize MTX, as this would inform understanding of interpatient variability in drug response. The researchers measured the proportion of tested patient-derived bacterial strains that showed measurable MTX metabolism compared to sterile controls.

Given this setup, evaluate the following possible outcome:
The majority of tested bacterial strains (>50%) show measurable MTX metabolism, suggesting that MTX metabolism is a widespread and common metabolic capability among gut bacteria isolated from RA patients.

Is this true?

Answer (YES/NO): NO